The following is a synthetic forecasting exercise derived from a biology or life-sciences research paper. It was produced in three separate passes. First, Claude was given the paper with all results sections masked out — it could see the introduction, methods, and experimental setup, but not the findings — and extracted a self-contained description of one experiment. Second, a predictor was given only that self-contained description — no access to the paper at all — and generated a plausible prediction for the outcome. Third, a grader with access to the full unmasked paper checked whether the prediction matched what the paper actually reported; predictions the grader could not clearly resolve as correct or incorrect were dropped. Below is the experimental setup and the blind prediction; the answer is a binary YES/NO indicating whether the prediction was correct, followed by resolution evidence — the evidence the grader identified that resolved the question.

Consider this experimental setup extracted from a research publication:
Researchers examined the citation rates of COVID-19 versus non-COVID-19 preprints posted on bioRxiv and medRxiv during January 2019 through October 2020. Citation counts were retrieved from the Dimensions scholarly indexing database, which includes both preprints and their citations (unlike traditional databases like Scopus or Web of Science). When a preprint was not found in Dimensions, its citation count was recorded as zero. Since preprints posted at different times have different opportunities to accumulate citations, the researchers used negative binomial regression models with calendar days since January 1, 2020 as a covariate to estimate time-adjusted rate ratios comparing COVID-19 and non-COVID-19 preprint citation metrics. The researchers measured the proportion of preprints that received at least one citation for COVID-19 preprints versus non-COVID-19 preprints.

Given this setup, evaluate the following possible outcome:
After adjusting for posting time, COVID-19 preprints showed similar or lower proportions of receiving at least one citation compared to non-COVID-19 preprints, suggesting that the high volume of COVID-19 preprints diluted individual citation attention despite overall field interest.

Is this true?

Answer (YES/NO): NO